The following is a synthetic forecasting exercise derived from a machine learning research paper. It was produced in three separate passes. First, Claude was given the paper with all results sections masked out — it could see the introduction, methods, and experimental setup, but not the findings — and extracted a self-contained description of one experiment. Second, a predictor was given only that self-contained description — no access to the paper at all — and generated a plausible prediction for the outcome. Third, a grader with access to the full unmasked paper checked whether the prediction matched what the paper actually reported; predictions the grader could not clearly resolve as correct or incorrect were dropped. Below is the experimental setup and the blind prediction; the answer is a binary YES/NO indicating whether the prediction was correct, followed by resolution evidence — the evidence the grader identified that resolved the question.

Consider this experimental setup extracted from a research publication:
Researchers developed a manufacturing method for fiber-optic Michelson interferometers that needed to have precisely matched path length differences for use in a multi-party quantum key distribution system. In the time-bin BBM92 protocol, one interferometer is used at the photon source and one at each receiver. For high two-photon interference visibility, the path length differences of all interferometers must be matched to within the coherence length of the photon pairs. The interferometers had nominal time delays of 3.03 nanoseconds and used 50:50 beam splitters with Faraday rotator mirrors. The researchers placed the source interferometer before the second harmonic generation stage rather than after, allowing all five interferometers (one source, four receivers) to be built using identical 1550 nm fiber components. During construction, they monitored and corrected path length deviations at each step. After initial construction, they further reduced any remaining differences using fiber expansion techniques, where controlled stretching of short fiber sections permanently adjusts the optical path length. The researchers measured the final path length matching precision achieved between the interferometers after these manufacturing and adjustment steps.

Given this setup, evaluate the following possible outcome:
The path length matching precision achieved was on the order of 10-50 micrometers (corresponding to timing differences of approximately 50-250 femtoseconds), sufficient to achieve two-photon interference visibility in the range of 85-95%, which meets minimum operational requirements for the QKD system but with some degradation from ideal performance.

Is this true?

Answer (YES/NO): NO